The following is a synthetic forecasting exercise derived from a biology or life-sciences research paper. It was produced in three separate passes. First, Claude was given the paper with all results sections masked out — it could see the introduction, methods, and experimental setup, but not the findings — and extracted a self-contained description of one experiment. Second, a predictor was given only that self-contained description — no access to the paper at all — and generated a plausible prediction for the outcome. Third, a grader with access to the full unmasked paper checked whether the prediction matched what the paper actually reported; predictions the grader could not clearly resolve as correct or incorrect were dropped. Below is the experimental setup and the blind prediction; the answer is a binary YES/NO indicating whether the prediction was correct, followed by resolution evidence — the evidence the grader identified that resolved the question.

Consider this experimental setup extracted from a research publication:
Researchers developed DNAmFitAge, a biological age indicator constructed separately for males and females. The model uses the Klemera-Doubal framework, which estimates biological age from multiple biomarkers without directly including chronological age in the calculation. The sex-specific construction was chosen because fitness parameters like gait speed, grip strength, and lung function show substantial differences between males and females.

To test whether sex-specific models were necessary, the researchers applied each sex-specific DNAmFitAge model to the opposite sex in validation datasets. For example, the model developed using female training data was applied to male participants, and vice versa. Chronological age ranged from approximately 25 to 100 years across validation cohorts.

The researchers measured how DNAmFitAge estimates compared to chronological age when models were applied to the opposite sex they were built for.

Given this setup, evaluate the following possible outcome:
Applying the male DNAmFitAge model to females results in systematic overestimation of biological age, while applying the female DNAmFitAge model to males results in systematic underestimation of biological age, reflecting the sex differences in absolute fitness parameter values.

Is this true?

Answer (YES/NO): YES